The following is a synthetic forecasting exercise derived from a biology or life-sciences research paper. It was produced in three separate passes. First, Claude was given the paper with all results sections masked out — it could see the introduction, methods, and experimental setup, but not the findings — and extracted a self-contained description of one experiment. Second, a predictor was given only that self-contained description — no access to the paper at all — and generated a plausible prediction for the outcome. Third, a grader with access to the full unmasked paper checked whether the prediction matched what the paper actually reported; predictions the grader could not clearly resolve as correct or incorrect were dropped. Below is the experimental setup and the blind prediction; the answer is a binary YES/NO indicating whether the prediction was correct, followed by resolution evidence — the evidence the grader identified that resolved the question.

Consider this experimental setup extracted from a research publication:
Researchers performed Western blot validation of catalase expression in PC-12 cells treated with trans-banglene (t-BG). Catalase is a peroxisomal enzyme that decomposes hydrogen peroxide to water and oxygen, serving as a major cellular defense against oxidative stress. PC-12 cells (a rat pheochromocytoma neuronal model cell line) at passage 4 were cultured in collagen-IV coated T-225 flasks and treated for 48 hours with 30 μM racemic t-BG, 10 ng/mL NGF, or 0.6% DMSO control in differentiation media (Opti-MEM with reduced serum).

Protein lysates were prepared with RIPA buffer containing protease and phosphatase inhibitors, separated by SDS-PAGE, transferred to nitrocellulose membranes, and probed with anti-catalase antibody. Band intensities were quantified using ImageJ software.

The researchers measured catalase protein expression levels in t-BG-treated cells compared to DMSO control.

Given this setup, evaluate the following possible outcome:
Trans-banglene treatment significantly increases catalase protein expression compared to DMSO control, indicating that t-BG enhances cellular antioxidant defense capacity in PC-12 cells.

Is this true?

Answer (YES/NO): NO